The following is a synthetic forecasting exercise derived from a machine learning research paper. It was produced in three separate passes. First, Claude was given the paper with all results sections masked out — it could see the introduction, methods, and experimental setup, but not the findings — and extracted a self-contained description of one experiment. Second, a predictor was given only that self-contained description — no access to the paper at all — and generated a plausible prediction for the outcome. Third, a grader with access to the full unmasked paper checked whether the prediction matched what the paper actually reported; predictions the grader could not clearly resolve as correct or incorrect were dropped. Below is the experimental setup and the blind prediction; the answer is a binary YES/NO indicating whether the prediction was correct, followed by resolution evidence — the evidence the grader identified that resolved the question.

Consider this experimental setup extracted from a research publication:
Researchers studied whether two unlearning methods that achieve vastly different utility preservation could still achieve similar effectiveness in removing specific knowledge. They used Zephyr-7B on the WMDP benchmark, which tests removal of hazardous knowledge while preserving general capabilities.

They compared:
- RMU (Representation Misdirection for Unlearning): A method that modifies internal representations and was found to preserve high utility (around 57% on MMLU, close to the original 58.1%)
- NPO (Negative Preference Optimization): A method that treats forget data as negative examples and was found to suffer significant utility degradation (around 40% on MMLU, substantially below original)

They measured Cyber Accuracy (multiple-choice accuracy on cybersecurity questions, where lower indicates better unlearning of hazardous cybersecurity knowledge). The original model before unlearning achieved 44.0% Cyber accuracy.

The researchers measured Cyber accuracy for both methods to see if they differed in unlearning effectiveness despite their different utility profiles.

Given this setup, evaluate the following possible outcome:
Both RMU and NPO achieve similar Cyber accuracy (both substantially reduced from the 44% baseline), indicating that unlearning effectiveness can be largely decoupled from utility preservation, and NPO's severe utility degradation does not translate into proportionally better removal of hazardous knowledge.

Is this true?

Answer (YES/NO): YES